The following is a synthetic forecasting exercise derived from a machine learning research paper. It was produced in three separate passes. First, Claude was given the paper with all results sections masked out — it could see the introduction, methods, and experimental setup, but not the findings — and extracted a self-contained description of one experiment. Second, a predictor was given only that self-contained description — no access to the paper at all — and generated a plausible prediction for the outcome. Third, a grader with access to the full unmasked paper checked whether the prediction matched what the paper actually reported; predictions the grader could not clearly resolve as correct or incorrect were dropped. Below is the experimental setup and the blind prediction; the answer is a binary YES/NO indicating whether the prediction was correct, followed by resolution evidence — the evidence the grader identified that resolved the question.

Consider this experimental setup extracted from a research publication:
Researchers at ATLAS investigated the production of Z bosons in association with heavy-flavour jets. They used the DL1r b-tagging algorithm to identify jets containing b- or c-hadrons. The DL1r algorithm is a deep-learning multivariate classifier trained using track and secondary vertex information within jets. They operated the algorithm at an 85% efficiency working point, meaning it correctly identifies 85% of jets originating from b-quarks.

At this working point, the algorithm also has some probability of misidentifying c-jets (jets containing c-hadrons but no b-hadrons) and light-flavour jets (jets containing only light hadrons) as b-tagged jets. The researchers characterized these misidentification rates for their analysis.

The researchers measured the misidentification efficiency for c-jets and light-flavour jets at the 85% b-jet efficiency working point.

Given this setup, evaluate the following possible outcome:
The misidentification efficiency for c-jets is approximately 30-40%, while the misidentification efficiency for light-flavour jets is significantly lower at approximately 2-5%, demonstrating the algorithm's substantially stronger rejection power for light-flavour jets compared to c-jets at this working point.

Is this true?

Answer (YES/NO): YES